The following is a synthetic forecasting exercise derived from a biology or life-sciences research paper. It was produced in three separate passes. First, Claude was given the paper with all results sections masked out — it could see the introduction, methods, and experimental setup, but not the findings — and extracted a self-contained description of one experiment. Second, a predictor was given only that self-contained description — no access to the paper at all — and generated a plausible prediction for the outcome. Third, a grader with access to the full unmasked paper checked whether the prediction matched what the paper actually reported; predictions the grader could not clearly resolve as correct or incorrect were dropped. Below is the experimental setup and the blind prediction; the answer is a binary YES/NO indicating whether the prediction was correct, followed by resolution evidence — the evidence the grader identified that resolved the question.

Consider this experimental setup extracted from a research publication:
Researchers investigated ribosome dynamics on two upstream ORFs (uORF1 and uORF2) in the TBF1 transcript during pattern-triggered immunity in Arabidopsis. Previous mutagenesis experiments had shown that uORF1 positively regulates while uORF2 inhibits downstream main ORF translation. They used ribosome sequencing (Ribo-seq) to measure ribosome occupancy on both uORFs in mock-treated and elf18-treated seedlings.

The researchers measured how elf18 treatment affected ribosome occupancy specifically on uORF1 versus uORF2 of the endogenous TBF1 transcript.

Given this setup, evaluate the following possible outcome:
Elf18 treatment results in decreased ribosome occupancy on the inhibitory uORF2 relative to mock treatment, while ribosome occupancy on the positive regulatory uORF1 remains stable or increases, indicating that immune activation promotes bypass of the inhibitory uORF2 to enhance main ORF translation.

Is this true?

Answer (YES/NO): YES